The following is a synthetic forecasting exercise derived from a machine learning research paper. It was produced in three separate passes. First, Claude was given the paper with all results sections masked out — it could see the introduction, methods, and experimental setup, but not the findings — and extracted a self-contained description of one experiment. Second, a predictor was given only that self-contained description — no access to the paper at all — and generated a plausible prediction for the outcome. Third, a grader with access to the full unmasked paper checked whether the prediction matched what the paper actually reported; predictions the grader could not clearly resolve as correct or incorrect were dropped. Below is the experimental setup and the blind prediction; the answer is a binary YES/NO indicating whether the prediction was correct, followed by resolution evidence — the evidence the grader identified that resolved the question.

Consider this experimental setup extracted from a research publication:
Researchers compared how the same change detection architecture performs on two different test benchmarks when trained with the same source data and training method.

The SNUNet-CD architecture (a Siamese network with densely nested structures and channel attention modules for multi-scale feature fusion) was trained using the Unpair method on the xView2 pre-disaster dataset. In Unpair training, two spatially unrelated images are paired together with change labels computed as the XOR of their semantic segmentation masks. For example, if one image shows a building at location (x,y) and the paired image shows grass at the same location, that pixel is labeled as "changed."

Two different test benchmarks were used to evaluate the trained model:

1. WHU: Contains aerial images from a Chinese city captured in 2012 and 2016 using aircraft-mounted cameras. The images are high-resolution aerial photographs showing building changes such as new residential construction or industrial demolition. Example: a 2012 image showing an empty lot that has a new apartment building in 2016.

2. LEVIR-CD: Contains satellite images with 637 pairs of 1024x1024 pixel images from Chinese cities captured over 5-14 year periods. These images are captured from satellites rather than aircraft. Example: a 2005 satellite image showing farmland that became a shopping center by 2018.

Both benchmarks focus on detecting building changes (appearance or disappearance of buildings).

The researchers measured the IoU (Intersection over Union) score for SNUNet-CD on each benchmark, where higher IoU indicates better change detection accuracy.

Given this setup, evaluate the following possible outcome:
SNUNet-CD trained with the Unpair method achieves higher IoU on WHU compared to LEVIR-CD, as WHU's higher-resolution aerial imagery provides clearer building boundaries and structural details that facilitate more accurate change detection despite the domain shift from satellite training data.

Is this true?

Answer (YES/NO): NO